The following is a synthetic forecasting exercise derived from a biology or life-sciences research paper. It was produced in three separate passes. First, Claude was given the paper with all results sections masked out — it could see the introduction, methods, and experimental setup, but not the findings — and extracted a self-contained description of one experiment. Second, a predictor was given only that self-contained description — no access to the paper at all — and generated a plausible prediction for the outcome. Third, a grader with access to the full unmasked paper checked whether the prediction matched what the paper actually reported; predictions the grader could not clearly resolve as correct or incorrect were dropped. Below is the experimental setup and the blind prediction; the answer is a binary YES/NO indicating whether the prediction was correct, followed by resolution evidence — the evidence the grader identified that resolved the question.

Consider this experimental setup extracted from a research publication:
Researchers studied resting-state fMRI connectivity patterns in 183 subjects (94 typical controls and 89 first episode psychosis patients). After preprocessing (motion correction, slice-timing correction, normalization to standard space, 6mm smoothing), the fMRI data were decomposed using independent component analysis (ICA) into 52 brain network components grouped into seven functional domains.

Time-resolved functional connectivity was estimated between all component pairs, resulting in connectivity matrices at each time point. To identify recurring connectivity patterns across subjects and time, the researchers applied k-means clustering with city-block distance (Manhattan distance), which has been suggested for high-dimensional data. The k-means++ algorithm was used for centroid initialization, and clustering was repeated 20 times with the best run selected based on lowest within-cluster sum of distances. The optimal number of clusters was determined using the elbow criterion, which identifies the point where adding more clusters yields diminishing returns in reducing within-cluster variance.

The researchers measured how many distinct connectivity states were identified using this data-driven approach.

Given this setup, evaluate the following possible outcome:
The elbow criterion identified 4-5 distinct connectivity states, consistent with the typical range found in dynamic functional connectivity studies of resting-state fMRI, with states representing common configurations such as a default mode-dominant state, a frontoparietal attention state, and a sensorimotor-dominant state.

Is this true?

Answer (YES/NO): NO